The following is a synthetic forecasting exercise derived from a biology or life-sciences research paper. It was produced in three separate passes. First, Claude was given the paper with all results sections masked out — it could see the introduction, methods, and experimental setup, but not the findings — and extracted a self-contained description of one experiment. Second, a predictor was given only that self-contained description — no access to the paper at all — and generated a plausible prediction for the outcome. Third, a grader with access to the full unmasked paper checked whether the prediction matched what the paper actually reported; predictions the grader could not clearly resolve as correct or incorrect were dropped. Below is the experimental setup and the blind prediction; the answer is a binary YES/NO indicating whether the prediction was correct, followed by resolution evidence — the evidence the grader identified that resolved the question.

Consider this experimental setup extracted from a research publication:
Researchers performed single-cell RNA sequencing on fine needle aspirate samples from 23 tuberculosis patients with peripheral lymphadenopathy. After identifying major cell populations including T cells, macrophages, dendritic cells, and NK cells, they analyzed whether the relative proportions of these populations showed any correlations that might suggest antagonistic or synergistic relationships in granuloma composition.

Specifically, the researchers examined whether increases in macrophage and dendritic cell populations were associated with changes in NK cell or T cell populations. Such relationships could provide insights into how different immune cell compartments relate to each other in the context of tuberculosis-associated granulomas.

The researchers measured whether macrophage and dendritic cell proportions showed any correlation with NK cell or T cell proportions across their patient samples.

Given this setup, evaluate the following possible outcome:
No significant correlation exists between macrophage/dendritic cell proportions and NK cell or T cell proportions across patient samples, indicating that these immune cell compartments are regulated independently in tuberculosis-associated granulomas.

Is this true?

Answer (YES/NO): NO